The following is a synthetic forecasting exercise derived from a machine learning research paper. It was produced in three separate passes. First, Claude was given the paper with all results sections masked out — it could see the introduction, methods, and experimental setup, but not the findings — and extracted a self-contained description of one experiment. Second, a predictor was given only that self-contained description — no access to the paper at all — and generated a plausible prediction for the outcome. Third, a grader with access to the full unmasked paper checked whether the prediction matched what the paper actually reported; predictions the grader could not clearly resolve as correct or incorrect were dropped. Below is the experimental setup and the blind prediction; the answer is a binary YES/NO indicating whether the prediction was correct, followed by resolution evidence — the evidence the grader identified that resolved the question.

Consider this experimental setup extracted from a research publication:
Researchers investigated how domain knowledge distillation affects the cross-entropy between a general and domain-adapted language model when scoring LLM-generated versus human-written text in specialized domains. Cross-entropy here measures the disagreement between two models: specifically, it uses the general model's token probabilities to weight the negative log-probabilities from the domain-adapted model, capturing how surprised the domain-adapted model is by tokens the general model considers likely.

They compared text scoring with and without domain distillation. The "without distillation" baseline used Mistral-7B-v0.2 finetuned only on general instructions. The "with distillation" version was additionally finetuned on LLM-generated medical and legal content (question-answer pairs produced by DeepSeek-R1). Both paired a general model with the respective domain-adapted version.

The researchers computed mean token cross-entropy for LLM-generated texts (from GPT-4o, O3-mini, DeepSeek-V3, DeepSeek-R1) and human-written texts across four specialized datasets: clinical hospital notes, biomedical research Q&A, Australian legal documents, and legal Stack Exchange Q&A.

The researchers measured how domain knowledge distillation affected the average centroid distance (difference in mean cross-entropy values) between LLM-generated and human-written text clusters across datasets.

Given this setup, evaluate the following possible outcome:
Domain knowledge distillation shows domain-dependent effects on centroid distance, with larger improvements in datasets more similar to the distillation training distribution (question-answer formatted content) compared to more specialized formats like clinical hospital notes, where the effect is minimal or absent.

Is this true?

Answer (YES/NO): NO